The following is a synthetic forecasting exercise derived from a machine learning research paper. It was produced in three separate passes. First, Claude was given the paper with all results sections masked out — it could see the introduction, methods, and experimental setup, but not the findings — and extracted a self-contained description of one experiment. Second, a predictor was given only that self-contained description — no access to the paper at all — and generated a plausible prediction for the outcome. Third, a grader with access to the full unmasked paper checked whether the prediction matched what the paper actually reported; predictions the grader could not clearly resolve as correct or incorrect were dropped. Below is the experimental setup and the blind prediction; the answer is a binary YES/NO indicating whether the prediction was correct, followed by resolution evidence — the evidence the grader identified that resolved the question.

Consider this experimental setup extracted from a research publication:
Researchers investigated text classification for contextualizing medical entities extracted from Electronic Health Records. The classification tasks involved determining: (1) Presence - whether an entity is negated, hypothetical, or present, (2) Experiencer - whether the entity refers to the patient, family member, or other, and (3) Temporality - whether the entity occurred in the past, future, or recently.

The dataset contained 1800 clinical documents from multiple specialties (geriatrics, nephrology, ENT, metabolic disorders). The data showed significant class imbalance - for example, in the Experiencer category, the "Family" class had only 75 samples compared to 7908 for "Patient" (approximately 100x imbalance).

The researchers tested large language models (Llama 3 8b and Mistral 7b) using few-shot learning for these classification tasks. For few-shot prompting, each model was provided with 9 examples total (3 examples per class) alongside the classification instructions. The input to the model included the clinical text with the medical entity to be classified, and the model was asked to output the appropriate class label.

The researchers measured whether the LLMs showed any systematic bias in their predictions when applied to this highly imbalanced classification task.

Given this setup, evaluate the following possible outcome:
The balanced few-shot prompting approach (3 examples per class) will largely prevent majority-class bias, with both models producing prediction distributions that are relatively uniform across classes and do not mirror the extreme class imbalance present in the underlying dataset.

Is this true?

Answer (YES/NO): NO